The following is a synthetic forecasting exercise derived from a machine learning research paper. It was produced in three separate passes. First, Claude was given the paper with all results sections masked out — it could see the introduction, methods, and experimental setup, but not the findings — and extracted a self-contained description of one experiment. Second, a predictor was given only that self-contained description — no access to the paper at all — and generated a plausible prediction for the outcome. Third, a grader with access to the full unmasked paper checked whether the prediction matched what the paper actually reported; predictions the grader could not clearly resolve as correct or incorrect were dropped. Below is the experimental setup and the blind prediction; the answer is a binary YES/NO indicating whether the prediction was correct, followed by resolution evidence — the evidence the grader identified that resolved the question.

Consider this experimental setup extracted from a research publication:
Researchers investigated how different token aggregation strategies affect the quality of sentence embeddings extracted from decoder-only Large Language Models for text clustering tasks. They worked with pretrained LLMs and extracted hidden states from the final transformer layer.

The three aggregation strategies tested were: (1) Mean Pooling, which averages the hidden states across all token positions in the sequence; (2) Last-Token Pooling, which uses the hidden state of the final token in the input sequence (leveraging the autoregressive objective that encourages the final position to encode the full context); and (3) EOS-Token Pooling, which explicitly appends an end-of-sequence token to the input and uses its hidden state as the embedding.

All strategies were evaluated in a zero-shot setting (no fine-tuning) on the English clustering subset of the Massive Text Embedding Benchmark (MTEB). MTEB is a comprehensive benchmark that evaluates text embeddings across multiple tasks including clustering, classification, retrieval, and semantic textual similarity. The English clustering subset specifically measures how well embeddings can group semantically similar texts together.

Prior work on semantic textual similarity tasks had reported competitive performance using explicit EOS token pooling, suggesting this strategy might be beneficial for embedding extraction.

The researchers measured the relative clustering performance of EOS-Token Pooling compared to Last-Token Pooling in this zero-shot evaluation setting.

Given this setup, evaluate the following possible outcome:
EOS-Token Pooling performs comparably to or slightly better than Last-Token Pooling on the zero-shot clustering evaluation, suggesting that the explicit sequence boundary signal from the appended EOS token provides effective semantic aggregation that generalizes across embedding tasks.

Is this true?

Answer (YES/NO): NO